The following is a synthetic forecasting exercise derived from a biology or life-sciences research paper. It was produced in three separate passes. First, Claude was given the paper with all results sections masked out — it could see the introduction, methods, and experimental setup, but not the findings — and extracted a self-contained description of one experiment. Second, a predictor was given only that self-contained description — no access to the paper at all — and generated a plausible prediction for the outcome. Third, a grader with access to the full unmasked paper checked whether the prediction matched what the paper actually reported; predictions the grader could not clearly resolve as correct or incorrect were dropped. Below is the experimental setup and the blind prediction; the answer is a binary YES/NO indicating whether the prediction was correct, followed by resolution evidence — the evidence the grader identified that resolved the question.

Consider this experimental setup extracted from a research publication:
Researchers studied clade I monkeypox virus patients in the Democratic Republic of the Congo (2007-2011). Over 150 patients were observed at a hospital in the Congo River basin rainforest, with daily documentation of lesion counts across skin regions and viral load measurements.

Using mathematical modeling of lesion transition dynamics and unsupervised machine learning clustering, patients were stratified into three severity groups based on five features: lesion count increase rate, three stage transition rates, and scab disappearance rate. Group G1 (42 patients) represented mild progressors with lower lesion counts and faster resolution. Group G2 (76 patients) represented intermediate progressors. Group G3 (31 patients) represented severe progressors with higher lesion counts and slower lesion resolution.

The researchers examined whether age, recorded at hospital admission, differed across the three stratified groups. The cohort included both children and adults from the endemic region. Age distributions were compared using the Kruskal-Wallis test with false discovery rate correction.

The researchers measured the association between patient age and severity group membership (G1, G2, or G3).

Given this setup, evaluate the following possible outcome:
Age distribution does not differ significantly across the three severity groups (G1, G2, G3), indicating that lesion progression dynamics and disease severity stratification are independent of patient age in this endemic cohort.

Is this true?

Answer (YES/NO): NO